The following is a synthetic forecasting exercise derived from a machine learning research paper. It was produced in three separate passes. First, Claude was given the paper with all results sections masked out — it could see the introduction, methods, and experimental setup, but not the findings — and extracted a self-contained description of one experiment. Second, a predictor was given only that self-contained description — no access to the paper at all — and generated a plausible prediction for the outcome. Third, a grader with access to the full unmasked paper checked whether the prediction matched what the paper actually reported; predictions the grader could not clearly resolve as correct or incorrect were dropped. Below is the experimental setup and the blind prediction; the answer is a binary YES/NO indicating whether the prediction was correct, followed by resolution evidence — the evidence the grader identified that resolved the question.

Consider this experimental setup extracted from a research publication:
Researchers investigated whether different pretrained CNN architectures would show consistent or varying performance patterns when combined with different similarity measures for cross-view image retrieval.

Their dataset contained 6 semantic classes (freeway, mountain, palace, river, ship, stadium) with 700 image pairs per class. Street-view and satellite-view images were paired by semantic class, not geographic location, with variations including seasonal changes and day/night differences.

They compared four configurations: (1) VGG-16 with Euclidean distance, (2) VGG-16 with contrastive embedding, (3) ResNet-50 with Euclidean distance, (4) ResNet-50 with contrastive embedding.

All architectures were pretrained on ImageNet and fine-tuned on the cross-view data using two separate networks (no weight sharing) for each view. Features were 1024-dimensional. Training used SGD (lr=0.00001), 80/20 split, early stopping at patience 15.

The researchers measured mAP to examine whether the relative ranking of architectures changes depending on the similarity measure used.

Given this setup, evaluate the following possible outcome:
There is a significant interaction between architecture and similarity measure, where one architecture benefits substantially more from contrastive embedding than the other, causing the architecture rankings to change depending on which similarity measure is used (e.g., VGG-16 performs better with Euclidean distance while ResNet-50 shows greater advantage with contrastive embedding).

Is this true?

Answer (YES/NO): YES